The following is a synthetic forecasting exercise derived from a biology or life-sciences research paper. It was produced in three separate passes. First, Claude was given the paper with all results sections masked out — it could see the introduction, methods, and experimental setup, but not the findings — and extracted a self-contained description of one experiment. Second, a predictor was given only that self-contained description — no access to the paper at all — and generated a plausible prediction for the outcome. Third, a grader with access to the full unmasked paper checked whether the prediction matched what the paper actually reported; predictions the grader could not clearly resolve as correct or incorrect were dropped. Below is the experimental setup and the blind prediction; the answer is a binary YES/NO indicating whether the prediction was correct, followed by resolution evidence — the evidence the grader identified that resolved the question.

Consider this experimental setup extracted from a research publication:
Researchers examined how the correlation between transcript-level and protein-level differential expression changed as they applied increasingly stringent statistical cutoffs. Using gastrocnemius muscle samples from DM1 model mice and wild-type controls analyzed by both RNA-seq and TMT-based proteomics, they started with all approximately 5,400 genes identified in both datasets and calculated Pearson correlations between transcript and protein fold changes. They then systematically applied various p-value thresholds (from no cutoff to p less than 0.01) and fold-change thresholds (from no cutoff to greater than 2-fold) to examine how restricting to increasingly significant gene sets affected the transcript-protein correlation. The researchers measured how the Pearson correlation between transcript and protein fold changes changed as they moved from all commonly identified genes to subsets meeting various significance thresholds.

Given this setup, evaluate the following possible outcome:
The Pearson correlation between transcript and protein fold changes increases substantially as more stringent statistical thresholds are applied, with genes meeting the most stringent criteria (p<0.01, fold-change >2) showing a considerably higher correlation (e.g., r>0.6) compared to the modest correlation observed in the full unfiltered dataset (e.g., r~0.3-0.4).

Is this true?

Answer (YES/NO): YES